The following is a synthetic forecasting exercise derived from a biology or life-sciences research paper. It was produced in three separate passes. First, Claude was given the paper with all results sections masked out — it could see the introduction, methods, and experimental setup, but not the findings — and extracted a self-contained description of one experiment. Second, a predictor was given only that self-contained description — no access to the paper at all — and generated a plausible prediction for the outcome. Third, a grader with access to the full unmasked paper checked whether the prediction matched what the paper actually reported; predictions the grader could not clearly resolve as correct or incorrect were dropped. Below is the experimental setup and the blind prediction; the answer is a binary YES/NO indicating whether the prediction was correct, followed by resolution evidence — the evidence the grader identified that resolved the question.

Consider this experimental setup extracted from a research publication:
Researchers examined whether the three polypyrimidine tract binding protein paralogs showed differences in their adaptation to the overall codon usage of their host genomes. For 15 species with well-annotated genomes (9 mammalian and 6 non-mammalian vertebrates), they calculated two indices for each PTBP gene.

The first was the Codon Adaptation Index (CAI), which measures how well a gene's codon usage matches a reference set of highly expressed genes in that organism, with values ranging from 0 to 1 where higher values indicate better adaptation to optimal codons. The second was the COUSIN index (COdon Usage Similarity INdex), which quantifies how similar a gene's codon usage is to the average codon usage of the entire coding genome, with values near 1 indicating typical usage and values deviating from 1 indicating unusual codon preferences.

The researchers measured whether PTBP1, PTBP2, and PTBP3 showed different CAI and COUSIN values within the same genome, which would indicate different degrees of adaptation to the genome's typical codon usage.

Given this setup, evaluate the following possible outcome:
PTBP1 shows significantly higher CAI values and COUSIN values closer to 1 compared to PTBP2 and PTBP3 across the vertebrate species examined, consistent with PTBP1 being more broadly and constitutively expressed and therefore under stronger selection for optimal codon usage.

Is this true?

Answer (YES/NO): NO